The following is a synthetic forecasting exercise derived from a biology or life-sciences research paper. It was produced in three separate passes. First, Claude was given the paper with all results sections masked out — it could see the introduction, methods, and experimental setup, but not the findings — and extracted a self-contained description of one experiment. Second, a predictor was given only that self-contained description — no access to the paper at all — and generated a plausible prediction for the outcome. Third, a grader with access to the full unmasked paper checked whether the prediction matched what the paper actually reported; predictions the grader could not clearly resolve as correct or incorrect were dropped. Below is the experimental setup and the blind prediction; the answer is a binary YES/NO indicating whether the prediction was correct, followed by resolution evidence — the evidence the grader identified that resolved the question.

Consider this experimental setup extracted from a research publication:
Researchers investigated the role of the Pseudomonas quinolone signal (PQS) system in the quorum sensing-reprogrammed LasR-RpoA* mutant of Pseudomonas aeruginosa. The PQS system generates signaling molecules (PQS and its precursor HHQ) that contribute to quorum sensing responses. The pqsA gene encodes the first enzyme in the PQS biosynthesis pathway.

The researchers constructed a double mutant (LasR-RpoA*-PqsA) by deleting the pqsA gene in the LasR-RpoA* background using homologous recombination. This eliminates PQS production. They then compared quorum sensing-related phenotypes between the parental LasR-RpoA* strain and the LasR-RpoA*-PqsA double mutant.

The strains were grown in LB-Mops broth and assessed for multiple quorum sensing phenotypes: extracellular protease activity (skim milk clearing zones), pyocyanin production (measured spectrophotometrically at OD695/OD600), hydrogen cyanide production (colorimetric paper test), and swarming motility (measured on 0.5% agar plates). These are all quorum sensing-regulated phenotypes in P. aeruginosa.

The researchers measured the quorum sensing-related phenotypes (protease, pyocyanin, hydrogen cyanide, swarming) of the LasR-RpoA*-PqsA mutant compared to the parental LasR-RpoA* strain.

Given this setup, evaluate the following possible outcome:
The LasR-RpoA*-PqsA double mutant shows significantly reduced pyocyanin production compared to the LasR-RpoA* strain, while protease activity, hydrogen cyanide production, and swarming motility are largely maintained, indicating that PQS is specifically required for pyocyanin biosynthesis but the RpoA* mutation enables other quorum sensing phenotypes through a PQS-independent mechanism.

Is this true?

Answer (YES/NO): NO